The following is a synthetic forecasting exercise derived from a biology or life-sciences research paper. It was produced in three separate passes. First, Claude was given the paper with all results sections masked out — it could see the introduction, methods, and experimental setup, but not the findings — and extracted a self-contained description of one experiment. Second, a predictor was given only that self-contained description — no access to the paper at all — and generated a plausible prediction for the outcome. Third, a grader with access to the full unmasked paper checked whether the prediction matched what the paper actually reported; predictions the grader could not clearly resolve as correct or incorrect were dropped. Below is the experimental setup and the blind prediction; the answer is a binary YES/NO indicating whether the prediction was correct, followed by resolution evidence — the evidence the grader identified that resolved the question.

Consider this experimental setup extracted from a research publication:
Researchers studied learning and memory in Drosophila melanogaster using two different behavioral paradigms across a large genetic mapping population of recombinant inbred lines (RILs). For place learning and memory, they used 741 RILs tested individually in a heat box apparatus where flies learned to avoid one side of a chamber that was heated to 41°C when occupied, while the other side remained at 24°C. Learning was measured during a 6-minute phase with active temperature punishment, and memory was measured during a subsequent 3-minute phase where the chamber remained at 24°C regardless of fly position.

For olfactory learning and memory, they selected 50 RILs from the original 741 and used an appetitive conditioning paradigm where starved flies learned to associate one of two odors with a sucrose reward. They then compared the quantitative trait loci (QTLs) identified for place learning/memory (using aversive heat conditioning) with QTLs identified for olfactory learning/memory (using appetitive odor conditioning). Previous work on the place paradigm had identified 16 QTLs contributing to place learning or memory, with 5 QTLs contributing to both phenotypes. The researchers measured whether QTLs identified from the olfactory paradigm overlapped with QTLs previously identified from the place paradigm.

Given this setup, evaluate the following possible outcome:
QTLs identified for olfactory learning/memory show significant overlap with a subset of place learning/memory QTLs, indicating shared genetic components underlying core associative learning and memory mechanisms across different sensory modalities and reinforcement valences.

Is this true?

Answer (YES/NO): NO